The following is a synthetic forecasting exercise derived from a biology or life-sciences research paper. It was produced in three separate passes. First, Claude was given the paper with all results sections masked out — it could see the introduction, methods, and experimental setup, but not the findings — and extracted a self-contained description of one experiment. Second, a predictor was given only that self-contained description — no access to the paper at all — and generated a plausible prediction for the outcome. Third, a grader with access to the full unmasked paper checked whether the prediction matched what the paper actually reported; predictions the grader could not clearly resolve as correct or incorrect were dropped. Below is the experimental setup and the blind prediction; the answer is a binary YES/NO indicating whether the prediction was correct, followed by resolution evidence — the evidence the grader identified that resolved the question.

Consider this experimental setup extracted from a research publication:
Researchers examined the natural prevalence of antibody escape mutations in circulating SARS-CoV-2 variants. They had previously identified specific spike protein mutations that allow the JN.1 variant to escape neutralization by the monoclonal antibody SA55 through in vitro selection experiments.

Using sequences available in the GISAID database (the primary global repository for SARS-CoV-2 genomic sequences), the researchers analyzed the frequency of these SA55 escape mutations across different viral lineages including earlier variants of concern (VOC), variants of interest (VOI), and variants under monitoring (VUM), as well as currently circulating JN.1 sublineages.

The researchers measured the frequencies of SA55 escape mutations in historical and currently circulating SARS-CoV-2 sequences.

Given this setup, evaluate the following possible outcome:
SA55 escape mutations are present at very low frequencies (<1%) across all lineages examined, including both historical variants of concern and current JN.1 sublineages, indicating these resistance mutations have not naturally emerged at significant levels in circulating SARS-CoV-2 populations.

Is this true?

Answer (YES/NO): YES